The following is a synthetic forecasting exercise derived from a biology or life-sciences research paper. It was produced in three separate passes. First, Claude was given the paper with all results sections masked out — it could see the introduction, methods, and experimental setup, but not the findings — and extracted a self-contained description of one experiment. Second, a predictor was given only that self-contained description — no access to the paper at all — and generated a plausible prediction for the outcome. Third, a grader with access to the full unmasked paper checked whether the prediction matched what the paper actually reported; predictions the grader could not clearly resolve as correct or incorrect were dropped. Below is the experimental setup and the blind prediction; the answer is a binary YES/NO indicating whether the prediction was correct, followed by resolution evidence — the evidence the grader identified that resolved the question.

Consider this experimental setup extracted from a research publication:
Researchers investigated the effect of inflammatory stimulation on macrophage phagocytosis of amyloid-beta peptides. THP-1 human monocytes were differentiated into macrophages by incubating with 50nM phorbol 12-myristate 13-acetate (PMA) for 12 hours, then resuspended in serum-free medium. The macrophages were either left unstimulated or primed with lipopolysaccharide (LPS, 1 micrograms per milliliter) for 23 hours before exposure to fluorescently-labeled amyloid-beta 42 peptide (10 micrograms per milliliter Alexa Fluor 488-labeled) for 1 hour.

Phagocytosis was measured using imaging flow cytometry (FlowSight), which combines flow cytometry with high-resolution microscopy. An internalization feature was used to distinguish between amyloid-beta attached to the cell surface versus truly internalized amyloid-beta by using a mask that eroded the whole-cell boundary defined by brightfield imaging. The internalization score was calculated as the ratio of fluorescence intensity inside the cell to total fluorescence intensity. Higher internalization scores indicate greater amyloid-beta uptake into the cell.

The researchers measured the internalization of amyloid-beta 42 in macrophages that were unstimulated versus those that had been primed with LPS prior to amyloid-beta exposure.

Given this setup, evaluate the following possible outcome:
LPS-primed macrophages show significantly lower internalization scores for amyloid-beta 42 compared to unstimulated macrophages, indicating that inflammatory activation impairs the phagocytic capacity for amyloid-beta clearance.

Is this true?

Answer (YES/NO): YES